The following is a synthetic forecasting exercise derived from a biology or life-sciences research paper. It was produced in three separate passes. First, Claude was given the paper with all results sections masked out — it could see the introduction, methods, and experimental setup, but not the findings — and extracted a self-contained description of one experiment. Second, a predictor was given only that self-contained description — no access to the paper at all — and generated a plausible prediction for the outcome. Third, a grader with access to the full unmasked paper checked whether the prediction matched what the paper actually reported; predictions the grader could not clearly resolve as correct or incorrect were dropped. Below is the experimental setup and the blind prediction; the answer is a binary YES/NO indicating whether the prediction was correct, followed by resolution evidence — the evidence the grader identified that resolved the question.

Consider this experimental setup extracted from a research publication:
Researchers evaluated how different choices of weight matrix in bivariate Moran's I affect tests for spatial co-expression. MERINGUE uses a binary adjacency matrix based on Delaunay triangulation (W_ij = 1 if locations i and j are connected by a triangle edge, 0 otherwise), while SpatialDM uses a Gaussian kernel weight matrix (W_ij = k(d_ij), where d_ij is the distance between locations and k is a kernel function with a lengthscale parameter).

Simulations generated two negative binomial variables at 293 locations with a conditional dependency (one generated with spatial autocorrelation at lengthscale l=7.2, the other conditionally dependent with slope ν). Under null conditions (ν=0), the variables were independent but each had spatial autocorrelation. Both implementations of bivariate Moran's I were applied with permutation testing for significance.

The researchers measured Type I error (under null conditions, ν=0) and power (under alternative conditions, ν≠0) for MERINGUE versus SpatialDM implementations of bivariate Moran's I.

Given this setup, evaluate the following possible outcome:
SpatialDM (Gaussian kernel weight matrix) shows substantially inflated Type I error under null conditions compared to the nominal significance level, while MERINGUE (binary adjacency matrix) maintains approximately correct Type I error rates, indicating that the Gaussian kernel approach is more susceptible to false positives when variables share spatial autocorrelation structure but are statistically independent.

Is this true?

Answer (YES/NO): NO